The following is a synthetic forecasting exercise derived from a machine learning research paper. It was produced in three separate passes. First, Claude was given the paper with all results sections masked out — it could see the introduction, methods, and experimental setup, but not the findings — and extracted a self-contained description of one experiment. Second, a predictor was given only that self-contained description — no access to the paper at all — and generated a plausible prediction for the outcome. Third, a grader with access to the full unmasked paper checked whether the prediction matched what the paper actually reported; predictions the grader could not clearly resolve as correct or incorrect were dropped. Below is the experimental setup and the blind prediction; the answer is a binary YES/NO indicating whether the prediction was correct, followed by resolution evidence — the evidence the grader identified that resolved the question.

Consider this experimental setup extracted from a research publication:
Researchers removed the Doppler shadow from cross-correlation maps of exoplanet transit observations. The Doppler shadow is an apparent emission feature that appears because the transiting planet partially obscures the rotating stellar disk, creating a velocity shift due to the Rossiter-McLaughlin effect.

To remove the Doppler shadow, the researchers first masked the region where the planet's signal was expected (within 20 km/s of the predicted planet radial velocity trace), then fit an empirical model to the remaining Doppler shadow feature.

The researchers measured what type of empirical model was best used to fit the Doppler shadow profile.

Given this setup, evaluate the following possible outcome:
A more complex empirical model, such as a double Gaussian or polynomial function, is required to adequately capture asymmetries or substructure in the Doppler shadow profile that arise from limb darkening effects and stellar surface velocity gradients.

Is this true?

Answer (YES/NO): YES